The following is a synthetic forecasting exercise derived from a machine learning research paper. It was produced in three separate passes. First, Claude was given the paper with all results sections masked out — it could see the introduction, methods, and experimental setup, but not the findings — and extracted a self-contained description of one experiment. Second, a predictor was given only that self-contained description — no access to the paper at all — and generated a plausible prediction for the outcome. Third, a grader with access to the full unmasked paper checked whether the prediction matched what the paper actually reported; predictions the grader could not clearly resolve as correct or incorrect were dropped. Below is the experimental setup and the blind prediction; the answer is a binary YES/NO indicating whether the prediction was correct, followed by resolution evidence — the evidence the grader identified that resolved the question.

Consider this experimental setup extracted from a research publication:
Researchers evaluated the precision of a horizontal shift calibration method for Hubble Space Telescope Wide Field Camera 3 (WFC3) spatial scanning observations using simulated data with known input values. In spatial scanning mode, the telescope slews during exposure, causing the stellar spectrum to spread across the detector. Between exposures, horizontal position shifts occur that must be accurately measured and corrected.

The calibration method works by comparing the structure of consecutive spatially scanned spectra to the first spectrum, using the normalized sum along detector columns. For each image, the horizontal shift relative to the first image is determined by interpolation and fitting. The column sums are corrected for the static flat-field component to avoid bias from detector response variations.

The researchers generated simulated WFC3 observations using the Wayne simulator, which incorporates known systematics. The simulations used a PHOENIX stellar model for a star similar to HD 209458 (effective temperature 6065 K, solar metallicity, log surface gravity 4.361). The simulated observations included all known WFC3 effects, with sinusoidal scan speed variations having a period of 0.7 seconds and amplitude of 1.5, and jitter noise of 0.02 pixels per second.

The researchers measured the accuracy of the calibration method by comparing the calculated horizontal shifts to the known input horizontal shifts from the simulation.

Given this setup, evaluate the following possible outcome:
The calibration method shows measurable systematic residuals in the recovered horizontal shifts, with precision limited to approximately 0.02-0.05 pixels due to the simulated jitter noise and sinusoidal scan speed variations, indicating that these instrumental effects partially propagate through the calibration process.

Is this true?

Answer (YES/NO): NO